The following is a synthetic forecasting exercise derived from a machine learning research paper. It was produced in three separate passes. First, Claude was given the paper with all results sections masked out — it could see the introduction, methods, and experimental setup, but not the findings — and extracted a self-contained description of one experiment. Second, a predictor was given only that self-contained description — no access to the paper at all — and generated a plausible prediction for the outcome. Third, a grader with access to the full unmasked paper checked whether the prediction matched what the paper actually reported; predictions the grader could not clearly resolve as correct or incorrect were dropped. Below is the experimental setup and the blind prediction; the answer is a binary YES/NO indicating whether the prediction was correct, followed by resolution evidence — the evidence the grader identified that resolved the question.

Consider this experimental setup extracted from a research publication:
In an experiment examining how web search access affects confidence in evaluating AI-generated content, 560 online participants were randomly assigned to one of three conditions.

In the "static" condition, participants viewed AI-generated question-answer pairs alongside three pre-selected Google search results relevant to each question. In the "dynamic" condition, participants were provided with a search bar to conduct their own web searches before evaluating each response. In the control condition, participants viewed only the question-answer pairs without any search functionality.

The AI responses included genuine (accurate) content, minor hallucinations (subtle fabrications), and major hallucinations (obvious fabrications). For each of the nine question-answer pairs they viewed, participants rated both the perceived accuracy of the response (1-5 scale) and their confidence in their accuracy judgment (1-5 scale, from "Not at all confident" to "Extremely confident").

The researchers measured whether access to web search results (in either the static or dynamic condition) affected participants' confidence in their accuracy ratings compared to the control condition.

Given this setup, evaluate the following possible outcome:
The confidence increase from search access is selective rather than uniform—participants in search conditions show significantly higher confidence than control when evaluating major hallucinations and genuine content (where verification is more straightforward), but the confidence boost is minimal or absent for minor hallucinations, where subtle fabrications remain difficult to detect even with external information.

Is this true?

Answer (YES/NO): NO